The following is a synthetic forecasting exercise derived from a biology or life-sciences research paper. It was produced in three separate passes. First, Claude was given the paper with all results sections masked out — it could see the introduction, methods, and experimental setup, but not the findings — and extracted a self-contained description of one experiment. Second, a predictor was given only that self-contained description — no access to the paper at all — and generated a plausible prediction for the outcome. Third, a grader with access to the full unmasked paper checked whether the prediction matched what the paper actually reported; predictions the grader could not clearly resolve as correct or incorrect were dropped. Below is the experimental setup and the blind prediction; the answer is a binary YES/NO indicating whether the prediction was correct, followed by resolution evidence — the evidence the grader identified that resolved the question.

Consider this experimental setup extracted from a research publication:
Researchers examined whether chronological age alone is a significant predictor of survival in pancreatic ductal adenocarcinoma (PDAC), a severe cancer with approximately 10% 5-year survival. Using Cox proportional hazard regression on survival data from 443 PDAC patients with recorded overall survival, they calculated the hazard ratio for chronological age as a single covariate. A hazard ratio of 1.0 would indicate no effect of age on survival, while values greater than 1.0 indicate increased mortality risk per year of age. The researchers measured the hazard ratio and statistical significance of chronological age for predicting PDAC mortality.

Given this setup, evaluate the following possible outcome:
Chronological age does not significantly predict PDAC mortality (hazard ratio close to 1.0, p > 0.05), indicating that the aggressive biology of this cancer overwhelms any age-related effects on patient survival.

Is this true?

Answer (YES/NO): YES